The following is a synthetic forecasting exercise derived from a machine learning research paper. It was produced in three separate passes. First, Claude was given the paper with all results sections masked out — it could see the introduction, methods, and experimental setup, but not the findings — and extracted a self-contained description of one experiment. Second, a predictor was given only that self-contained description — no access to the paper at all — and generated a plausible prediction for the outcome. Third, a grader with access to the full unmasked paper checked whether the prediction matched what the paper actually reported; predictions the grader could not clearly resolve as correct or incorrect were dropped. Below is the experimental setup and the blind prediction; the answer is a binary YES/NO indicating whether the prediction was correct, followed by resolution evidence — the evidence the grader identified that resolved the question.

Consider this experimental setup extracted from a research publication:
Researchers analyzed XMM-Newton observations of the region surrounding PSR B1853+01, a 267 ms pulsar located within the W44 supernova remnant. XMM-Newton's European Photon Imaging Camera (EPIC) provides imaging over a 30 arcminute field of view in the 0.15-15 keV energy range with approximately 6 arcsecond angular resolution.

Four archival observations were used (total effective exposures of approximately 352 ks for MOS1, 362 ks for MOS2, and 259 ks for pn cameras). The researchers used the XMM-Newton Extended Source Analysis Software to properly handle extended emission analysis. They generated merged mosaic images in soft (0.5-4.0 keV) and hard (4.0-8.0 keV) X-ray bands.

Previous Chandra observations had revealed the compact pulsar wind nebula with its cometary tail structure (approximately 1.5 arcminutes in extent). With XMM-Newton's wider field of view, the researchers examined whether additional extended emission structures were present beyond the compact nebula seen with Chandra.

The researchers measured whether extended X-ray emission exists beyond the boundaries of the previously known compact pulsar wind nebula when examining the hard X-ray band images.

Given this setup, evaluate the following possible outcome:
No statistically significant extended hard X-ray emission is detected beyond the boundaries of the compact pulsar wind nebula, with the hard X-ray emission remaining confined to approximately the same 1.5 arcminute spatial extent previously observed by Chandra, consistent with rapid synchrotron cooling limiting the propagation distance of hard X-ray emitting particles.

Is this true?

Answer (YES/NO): NO